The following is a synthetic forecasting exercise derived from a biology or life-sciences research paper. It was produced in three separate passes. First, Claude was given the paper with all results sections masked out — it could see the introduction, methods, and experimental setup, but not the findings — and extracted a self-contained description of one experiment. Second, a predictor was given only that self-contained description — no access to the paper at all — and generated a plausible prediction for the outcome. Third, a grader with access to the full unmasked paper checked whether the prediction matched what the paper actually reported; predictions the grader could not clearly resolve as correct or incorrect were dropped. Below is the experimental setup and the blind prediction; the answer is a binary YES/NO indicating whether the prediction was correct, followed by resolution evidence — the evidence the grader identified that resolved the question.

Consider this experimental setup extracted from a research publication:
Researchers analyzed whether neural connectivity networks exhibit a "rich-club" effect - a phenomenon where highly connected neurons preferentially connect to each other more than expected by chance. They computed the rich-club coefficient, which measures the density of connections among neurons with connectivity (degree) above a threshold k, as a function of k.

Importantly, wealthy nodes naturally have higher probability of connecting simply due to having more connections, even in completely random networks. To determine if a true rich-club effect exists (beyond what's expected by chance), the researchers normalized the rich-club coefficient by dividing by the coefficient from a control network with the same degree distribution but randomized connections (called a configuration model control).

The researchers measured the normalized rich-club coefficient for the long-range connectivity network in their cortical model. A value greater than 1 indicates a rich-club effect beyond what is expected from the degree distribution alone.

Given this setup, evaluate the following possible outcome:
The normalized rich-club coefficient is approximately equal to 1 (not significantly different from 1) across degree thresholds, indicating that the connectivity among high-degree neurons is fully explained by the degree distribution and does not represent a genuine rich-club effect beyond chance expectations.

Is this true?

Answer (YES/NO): YES